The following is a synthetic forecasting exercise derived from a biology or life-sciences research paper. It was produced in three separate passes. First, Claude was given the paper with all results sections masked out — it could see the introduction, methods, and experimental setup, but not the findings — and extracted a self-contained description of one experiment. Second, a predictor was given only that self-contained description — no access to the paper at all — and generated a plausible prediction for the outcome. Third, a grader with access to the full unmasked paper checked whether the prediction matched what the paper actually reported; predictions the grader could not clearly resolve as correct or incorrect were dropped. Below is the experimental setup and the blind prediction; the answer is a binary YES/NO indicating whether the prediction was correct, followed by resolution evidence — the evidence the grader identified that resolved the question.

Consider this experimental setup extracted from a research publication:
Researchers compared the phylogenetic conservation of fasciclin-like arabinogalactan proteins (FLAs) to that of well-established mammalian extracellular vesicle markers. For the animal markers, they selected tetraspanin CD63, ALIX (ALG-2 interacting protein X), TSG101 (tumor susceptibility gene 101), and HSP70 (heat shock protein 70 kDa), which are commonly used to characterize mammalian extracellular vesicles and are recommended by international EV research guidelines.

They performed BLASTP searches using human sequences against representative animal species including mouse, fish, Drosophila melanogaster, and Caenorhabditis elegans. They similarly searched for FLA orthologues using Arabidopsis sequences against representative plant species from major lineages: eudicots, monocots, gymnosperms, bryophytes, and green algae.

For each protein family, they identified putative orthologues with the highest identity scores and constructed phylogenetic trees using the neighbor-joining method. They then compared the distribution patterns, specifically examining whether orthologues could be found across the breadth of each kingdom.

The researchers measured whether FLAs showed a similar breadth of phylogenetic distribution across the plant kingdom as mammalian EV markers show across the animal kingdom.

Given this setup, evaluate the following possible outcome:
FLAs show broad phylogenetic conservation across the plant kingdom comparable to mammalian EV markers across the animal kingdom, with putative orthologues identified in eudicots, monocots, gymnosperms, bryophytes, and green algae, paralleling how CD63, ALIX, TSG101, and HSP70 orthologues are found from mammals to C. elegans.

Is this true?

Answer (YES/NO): YES